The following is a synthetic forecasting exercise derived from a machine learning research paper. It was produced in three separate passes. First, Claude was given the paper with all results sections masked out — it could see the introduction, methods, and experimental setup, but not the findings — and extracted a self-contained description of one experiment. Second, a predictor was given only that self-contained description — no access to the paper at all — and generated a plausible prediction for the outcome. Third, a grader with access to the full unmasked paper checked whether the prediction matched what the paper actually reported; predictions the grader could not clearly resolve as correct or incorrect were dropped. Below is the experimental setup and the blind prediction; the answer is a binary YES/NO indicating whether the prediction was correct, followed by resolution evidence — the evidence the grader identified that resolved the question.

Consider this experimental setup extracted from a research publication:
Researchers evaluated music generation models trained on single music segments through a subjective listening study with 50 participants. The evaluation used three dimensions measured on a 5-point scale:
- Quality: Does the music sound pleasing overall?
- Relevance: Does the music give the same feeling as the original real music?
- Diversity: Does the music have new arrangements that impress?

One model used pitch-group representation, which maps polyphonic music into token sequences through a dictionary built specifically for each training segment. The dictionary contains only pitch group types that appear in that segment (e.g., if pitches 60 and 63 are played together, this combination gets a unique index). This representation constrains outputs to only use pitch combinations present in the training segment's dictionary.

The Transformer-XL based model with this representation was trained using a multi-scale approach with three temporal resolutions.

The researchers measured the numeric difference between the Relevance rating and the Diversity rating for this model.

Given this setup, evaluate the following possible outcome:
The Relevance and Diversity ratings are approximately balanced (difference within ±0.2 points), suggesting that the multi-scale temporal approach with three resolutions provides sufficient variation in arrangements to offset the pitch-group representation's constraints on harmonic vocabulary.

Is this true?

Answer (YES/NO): NO